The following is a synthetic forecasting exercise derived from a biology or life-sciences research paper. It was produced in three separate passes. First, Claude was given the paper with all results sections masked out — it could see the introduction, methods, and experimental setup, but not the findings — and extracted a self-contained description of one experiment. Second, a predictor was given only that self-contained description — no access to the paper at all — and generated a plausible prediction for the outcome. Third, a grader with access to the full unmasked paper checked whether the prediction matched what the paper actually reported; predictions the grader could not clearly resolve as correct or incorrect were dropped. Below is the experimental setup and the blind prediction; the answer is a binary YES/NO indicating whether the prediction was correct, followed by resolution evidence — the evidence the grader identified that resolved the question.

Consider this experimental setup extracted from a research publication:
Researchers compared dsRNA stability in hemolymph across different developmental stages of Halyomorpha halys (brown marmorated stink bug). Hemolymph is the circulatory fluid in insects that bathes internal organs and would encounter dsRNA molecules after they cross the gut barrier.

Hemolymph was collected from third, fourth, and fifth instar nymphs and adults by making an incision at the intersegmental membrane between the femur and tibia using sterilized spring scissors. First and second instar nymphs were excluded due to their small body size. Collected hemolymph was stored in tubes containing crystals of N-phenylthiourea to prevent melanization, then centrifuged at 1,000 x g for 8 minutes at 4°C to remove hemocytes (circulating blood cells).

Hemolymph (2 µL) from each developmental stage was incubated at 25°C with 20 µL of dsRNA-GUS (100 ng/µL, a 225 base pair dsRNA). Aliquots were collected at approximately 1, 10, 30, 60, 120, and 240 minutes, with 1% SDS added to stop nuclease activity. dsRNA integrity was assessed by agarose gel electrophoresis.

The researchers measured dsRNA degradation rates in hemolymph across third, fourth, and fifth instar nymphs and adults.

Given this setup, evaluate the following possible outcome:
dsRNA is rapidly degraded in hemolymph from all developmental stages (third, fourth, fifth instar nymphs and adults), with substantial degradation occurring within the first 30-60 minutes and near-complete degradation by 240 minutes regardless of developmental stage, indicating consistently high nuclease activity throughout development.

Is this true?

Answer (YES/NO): NO